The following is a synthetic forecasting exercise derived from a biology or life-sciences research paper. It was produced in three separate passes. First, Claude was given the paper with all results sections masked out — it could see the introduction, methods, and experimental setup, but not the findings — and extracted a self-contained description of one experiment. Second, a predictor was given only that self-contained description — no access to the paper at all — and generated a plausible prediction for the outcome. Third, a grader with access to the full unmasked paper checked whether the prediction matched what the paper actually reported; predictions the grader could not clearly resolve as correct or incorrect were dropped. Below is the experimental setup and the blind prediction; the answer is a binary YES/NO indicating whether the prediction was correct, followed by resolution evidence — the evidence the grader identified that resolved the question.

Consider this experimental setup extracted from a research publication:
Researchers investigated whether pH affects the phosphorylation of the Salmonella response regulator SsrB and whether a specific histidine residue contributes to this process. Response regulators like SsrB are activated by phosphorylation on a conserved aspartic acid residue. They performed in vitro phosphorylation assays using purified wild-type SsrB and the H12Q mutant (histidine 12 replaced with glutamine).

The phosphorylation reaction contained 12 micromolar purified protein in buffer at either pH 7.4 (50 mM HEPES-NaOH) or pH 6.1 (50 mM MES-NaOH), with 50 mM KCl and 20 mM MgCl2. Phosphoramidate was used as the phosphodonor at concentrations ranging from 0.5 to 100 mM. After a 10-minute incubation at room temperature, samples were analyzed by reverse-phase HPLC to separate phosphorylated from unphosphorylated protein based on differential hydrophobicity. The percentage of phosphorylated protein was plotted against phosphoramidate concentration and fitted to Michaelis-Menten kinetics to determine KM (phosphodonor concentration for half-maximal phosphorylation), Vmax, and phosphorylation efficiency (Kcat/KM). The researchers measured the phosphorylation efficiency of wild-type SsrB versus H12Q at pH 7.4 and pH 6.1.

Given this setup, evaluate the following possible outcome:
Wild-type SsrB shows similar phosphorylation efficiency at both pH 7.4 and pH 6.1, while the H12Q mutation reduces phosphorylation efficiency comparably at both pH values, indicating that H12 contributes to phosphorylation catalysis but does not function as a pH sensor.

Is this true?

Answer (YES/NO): NO